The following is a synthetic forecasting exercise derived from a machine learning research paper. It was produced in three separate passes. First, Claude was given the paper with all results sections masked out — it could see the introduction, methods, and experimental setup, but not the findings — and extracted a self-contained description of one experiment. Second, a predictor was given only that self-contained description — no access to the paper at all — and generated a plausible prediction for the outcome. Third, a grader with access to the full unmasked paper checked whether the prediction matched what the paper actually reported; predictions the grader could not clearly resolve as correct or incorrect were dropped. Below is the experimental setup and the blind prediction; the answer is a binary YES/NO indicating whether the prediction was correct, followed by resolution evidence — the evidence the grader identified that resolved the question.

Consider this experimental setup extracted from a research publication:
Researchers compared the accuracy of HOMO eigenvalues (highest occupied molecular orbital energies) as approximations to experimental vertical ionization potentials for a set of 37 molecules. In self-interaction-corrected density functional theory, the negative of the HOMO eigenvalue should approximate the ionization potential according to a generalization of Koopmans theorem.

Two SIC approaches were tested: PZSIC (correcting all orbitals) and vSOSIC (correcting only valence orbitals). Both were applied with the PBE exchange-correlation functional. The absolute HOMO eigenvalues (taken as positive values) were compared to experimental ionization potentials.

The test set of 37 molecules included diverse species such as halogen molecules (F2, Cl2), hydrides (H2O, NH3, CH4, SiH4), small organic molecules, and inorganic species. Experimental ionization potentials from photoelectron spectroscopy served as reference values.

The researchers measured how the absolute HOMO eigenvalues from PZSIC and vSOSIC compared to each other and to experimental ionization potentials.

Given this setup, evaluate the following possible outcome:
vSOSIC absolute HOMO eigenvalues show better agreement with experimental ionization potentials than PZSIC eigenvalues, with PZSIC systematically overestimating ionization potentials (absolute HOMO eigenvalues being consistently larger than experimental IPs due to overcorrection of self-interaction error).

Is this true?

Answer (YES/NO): NO